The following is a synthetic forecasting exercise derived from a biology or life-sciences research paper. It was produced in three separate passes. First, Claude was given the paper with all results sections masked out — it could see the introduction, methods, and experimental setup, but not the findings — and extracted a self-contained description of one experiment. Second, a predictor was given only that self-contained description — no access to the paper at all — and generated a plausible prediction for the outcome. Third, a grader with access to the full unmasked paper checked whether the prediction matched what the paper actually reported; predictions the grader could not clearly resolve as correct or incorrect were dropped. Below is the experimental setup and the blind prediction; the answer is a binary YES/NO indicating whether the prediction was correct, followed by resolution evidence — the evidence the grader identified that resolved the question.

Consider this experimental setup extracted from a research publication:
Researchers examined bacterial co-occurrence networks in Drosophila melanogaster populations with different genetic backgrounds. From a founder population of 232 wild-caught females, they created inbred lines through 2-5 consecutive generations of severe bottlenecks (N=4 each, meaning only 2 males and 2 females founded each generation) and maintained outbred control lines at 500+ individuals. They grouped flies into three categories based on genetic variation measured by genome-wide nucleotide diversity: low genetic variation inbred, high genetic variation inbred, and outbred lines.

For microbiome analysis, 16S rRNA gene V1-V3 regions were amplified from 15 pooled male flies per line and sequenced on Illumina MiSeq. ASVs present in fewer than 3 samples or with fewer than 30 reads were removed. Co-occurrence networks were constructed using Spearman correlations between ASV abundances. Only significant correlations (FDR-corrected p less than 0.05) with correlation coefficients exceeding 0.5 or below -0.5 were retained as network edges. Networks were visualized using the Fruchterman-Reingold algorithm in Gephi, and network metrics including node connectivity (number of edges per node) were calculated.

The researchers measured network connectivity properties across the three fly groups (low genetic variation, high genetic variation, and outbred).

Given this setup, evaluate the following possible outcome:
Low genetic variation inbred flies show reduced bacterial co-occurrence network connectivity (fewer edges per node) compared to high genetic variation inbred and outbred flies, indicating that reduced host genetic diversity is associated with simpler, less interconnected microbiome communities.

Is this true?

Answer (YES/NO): YES